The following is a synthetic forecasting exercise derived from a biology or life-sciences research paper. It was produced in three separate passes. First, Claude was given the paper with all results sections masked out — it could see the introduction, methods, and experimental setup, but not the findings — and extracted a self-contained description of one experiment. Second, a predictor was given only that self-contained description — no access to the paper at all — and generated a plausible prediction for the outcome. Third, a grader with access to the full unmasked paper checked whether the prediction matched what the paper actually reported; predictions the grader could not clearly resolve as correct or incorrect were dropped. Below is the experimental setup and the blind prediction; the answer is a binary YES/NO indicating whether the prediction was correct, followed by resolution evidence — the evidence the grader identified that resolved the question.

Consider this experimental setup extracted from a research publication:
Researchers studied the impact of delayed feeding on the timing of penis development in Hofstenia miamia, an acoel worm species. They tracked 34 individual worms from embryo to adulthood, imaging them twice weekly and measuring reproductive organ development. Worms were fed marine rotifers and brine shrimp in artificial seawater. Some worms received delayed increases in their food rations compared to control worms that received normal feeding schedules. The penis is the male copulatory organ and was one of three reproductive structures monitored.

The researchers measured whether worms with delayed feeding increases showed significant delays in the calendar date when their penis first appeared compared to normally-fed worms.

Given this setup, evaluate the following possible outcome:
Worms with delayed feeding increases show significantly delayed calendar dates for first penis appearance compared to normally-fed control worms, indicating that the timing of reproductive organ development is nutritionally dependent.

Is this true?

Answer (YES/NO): NO